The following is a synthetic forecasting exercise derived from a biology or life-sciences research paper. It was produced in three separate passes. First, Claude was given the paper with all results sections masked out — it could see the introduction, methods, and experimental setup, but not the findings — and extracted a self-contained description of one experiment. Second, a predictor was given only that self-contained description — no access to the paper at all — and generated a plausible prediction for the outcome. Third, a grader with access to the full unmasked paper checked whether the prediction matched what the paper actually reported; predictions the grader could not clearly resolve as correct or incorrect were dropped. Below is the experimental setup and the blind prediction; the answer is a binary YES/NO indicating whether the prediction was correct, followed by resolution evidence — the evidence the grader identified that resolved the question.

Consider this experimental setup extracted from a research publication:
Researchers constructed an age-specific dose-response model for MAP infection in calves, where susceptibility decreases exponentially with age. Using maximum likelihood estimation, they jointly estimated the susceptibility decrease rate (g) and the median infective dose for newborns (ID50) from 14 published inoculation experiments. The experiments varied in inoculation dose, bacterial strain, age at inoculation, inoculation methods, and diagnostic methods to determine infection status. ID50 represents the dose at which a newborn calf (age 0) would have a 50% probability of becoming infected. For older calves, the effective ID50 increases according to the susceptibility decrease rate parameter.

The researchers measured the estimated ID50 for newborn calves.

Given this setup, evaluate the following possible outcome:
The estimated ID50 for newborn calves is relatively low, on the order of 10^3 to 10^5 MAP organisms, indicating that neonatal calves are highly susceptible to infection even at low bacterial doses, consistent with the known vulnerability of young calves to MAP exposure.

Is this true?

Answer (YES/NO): NO